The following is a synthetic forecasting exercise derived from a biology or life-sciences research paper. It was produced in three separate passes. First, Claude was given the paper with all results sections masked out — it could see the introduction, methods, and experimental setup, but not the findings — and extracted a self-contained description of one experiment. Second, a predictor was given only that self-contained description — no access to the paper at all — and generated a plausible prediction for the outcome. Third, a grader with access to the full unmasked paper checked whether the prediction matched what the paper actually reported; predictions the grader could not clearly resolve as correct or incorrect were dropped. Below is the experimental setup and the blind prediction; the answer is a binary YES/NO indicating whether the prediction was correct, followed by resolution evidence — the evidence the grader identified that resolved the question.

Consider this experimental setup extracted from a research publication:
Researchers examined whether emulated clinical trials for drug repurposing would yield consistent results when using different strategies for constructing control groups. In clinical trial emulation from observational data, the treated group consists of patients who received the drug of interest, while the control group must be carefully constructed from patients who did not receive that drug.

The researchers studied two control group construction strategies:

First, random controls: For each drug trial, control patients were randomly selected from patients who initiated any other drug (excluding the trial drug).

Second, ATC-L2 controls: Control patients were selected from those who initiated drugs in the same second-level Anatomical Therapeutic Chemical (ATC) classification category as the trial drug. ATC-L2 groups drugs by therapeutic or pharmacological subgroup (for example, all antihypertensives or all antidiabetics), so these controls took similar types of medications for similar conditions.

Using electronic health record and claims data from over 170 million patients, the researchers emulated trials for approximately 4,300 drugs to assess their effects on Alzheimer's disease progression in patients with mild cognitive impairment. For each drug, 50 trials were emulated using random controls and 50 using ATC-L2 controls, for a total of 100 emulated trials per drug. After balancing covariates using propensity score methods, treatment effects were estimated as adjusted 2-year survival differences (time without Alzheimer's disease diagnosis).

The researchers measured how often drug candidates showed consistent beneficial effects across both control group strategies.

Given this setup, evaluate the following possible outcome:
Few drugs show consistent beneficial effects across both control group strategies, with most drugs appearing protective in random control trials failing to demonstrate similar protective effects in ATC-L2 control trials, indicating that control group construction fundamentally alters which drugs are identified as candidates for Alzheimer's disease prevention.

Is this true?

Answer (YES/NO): NO